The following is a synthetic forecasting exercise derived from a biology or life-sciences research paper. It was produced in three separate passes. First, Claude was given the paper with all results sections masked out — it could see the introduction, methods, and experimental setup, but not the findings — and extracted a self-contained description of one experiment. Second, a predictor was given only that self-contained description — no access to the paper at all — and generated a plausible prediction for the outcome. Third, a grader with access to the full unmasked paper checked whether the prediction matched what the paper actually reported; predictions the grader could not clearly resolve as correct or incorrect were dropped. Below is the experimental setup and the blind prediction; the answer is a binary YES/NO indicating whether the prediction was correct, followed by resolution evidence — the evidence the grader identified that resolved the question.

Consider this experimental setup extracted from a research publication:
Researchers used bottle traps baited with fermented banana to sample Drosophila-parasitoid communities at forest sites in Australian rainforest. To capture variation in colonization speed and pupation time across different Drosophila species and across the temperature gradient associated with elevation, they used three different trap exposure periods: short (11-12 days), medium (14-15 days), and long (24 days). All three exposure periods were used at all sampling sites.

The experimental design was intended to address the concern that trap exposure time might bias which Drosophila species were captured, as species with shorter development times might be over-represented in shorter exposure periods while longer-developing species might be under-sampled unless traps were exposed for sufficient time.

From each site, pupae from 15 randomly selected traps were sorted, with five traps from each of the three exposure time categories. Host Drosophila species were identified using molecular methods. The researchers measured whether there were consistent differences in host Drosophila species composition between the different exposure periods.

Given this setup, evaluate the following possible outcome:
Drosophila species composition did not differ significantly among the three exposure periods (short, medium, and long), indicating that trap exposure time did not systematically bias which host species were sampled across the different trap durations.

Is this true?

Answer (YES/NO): YES